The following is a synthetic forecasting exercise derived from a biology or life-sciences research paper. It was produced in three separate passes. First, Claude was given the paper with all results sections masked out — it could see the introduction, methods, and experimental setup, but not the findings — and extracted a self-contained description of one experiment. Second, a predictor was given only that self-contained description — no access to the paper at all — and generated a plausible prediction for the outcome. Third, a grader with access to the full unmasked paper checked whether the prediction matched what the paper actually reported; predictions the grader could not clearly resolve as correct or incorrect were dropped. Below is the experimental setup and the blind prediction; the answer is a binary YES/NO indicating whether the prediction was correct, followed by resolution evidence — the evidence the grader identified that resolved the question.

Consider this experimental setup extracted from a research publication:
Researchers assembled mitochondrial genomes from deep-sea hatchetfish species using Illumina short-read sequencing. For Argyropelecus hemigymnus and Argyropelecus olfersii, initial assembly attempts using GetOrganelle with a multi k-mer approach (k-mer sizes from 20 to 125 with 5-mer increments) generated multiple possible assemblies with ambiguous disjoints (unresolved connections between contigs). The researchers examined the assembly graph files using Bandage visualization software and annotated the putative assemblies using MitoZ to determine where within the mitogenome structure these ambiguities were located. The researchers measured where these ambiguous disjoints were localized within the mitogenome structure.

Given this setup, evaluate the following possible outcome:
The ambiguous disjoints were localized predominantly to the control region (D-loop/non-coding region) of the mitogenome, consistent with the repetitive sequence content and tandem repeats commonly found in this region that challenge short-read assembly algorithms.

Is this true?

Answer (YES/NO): YES